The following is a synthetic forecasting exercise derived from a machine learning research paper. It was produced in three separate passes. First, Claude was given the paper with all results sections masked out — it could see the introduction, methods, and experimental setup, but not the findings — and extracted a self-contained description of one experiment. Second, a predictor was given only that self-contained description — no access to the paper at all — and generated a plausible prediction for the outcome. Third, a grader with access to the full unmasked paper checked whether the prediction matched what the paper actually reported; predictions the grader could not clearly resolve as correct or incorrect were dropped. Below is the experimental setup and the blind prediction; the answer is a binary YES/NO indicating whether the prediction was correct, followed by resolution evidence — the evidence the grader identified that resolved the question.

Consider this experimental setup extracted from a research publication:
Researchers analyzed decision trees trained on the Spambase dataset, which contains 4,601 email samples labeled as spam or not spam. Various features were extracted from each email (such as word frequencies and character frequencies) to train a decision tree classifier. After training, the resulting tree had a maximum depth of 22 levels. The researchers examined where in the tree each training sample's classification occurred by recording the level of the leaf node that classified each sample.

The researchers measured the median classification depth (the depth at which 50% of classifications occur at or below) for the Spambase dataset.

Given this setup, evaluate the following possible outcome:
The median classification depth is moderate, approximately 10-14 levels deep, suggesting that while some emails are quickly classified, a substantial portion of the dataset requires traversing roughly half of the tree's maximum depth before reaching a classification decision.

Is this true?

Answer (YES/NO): NO